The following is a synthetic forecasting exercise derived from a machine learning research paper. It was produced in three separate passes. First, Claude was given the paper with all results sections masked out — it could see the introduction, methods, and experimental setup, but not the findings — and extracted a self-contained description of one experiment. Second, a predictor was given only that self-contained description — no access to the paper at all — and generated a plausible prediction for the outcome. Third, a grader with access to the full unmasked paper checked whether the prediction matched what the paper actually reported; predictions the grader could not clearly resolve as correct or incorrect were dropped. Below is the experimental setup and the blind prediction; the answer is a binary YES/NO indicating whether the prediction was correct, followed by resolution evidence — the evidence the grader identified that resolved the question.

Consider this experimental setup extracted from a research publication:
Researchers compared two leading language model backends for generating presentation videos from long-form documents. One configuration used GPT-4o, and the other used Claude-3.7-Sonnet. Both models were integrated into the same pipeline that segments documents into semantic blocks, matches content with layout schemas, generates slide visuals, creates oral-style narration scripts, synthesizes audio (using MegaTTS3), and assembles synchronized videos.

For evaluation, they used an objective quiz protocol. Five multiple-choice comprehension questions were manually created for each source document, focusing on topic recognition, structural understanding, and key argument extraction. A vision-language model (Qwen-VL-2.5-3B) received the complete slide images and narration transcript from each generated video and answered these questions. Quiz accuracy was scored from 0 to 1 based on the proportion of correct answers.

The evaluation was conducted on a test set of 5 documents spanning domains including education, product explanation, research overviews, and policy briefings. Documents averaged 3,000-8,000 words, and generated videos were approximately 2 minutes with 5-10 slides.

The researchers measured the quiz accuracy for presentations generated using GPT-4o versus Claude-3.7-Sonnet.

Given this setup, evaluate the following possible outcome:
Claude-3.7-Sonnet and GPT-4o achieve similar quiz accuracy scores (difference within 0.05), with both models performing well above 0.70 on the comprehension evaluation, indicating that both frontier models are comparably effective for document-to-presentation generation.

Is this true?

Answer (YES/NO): NO